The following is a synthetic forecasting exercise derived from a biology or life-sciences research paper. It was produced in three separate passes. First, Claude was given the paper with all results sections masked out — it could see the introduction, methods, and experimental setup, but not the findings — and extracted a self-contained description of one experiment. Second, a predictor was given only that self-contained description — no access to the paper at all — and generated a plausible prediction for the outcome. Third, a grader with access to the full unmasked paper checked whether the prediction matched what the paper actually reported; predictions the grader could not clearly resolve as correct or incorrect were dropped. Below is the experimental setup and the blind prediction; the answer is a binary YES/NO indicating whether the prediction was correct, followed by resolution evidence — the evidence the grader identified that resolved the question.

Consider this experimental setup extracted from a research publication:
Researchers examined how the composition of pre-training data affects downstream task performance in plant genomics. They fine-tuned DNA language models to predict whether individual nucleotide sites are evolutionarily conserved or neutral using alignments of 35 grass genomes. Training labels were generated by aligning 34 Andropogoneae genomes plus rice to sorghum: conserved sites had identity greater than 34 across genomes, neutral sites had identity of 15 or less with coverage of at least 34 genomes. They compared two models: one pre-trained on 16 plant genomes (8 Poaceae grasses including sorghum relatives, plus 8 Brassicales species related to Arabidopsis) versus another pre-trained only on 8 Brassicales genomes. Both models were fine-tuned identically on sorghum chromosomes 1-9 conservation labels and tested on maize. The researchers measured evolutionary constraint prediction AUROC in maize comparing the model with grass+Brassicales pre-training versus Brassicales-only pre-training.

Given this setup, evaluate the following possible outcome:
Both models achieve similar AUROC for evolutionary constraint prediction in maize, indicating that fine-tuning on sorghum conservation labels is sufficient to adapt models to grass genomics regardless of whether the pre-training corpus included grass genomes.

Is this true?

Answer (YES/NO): NO